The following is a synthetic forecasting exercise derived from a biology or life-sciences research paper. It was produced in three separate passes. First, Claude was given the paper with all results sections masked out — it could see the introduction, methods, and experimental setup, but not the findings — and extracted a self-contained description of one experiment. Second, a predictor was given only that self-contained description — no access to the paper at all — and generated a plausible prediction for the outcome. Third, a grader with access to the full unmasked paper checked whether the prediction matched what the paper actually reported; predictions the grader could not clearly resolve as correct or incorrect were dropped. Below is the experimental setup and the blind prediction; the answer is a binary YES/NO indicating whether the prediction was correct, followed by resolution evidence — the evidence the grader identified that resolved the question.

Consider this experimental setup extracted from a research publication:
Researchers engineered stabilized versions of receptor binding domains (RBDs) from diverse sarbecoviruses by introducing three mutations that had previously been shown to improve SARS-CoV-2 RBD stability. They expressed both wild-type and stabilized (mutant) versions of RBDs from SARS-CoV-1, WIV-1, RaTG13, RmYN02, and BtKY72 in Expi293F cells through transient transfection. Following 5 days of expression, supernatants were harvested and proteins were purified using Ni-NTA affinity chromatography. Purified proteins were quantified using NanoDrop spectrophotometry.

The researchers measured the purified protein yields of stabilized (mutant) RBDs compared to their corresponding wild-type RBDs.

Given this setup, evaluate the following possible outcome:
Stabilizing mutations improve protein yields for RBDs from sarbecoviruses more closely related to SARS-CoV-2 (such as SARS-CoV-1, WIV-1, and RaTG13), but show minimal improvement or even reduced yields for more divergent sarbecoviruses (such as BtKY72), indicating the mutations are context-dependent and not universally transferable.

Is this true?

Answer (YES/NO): NO